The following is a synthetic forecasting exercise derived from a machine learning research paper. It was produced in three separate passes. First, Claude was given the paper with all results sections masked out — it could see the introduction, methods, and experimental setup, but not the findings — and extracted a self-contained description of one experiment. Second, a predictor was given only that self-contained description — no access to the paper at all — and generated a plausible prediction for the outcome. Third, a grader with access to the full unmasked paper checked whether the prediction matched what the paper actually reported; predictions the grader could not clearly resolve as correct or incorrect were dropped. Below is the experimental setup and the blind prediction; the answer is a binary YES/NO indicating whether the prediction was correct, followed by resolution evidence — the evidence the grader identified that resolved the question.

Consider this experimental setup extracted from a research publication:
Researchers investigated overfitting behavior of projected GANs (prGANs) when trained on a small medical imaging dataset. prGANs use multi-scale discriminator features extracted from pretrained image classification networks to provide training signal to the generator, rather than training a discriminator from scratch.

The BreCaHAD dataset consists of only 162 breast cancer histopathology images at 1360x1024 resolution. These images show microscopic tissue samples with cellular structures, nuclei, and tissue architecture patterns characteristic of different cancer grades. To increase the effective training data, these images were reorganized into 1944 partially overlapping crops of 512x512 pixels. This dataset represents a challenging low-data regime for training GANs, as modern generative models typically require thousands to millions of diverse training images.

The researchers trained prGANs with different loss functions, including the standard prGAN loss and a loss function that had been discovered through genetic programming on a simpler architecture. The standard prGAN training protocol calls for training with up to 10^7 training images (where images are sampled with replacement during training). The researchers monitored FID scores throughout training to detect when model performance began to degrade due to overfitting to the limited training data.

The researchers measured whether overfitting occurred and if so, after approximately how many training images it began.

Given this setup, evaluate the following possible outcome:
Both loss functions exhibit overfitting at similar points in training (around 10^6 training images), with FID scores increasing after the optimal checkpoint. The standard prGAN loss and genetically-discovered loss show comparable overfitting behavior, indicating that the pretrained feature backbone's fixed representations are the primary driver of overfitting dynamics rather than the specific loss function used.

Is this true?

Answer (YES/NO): NO